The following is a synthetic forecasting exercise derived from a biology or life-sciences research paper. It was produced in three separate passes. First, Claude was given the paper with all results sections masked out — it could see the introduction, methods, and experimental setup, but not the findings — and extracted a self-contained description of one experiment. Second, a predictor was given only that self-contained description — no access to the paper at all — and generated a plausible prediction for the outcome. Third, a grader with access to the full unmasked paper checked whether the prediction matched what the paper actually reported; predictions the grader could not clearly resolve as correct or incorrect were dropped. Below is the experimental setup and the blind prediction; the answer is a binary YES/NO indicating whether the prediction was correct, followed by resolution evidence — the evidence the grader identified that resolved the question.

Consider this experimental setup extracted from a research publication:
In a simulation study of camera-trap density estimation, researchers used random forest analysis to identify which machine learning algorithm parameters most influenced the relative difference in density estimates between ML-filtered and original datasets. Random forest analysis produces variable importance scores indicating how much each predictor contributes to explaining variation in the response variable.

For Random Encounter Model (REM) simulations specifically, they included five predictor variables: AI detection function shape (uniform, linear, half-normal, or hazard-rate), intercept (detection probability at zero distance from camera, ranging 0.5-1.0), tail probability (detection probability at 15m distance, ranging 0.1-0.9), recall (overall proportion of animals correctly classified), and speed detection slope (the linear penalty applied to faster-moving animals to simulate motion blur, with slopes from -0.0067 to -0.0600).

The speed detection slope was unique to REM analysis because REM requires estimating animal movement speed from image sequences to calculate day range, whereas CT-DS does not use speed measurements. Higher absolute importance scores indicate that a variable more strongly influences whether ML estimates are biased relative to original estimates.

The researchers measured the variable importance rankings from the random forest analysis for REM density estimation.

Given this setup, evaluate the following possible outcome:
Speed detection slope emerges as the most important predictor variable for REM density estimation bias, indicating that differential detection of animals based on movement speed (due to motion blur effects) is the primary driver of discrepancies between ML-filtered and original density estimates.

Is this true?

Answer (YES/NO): NO